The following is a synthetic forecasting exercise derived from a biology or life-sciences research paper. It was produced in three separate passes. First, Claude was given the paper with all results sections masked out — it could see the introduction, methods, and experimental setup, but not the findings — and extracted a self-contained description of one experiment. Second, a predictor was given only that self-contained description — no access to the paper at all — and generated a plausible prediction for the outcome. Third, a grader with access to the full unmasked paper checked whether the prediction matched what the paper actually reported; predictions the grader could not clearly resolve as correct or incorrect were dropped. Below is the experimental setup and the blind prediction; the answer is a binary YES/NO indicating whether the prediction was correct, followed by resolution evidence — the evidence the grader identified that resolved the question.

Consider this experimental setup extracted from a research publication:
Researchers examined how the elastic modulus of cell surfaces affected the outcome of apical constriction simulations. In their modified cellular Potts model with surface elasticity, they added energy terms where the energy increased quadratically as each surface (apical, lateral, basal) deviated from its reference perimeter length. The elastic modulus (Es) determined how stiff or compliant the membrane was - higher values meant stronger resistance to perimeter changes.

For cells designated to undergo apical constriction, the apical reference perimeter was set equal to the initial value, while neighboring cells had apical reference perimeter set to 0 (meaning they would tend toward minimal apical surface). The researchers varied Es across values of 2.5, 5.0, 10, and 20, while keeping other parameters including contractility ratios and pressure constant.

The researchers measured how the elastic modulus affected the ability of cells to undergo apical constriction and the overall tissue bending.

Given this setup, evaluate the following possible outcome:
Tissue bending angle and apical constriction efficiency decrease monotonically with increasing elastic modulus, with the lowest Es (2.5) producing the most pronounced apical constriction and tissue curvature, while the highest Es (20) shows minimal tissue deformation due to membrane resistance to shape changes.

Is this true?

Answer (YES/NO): NO